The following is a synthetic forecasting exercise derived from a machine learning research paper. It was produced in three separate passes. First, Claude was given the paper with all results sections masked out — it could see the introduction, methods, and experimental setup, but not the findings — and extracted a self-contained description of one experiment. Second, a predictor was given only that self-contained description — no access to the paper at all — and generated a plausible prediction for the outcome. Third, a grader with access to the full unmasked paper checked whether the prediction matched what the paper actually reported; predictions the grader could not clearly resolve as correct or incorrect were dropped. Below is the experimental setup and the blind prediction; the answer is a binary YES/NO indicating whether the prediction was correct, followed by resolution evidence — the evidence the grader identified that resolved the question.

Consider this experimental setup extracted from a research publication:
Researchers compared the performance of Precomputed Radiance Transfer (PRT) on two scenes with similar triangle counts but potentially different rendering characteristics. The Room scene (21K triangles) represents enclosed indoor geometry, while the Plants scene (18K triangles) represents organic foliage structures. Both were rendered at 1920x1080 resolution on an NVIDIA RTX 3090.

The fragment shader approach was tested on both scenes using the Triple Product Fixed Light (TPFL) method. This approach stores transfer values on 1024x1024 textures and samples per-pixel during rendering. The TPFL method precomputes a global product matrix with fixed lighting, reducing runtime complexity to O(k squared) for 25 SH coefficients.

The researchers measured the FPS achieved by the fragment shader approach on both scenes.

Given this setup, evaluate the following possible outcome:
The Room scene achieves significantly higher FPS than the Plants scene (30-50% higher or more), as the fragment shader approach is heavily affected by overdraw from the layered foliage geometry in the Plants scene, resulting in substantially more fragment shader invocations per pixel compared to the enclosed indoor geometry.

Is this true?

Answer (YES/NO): YES